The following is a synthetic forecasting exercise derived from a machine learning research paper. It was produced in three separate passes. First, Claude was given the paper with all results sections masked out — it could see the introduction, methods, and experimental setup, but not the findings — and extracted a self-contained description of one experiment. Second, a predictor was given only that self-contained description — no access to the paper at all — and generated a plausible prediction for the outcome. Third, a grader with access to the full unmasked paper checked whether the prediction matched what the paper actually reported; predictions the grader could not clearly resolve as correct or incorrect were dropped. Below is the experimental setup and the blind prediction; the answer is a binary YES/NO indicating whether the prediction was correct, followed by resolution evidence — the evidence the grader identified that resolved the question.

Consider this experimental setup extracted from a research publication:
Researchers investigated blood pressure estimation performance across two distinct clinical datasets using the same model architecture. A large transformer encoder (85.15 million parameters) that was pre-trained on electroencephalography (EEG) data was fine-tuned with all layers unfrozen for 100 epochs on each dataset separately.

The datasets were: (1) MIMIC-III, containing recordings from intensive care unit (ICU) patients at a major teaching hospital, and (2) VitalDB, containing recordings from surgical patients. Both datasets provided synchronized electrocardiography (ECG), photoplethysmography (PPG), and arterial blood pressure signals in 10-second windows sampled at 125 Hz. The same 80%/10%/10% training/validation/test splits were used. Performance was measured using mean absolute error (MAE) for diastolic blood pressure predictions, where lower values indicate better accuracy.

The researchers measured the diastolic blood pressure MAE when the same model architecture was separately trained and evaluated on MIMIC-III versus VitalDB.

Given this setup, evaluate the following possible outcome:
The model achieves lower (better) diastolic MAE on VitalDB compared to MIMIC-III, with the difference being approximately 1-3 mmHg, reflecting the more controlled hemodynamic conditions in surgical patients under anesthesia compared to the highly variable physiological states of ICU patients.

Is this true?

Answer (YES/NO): NO